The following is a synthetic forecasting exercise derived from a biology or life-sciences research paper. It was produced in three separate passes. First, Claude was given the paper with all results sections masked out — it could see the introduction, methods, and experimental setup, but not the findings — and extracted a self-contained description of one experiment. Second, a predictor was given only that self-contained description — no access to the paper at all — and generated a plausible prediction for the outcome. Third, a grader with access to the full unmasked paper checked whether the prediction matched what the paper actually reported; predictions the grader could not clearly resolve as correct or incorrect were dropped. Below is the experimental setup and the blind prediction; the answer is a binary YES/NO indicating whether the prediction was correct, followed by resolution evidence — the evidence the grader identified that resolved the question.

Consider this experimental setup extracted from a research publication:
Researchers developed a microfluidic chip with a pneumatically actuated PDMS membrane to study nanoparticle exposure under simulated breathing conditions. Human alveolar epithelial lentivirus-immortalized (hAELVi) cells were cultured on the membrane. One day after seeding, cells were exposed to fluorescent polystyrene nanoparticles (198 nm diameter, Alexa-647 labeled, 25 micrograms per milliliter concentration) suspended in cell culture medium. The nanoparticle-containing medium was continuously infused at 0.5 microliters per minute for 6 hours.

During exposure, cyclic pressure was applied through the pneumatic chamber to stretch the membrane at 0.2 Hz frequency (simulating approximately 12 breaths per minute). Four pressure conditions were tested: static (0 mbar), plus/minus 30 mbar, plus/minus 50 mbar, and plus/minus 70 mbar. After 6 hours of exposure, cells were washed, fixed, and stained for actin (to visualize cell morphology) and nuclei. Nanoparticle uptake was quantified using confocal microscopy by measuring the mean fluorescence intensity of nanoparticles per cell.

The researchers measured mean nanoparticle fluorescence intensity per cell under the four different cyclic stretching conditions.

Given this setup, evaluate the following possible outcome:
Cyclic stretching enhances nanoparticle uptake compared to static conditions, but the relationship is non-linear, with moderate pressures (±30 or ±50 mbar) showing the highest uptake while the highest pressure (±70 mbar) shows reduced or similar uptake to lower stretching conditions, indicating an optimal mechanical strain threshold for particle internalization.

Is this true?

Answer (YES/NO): NO